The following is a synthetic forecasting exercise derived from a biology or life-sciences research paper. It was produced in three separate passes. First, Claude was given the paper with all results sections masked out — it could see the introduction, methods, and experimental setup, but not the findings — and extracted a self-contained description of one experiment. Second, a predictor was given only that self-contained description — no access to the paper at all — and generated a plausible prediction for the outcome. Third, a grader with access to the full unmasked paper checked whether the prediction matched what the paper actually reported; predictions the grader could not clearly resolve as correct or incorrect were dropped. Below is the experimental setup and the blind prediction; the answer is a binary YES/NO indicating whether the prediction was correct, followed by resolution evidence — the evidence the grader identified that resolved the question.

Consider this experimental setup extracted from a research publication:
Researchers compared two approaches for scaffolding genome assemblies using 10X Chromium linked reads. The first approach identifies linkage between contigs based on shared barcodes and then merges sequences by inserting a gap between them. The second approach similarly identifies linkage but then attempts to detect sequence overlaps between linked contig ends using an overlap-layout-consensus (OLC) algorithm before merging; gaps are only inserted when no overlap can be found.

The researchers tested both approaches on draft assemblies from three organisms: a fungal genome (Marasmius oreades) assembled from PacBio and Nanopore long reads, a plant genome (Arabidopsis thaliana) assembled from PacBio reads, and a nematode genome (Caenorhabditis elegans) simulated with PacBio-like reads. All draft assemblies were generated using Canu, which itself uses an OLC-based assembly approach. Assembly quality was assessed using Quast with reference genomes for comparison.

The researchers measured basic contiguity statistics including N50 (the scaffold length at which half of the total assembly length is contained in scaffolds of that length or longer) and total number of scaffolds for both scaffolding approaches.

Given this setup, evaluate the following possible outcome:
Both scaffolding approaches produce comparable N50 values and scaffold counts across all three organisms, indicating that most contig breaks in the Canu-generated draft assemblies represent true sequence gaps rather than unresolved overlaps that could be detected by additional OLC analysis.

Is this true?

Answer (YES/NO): NO